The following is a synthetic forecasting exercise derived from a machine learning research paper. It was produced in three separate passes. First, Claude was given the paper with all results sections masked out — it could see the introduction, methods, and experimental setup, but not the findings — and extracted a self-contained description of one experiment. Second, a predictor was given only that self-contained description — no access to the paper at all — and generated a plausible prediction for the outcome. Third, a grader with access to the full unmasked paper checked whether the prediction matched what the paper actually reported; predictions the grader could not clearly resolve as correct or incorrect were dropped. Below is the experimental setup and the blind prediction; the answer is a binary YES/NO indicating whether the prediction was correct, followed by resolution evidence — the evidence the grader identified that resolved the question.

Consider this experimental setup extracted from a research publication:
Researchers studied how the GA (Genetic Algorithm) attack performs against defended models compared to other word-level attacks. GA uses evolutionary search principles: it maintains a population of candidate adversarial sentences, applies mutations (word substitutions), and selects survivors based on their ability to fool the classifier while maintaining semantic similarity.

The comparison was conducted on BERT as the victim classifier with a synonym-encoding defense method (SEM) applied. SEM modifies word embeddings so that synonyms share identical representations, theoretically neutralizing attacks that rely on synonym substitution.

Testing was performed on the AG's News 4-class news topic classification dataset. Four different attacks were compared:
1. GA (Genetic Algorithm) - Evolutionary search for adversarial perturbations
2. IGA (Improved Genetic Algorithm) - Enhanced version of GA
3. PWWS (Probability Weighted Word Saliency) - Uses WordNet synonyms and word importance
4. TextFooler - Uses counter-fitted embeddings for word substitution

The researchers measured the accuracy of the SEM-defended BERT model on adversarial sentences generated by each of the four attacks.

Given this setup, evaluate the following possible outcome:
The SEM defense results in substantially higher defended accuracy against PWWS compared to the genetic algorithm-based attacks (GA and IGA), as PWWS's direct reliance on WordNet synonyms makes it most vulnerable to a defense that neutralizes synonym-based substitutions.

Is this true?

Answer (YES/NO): NO